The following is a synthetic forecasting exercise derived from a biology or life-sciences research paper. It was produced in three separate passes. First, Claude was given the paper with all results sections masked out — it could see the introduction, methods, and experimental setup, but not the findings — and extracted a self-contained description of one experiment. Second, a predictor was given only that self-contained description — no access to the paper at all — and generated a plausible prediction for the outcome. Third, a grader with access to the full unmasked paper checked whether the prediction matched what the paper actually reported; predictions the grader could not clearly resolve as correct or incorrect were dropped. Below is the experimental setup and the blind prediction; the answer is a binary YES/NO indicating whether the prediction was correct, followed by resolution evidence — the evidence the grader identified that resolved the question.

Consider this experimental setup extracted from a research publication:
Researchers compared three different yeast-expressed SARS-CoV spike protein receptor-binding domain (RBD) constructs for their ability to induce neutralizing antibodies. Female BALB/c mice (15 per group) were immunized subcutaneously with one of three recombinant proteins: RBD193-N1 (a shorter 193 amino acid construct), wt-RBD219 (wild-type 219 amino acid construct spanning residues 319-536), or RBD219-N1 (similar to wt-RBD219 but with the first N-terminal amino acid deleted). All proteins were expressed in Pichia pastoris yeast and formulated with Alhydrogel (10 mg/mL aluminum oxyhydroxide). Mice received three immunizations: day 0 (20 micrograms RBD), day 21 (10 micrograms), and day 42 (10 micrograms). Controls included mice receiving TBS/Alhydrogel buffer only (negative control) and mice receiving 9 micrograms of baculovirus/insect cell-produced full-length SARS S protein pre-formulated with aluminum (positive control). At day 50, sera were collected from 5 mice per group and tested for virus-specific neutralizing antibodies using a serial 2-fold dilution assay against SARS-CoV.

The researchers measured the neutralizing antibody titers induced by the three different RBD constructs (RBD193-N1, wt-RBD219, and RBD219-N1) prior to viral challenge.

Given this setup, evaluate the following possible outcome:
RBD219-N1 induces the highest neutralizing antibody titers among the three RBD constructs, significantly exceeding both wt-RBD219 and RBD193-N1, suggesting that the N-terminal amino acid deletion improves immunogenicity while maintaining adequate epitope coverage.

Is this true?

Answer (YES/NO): YES